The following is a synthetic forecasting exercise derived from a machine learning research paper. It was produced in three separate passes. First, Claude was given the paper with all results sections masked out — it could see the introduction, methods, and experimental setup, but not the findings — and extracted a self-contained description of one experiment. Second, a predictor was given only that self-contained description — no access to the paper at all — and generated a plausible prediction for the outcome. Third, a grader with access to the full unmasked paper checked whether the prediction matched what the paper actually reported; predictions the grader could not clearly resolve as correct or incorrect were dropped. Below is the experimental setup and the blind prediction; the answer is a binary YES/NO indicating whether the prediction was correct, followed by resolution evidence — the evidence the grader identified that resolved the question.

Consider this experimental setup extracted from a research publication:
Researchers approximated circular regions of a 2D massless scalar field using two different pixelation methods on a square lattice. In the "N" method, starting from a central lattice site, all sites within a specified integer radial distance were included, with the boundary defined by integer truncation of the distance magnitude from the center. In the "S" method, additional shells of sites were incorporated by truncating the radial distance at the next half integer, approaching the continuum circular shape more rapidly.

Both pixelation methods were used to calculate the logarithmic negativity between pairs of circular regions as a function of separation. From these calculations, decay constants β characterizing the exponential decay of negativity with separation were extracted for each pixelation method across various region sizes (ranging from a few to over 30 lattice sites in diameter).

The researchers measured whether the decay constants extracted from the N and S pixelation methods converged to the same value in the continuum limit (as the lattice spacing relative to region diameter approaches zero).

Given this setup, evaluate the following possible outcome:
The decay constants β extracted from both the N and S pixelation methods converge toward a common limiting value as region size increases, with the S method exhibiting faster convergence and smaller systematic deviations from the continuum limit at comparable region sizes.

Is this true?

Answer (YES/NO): YES